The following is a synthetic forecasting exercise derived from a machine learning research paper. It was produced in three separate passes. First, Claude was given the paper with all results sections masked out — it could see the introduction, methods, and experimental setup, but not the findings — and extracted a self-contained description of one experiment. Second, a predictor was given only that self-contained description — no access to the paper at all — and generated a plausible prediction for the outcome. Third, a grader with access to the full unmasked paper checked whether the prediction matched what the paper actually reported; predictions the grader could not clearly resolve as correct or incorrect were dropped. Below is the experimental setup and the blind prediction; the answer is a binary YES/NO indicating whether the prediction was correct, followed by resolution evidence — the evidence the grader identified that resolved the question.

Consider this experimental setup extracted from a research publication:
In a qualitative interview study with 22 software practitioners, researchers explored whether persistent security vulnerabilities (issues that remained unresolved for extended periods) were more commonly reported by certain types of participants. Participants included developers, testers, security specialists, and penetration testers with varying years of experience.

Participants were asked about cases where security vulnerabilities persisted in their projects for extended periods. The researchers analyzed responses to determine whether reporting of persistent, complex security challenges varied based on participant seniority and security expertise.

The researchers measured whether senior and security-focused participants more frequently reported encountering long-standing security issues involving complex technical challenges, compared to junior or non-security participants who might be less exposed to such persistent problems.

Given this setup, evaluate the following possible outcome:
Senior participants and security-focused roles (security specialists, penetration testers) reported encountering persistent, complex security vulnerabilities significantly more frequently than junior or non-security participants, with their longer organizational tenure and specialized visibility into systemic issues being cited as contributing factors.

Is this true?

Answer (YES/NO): YES